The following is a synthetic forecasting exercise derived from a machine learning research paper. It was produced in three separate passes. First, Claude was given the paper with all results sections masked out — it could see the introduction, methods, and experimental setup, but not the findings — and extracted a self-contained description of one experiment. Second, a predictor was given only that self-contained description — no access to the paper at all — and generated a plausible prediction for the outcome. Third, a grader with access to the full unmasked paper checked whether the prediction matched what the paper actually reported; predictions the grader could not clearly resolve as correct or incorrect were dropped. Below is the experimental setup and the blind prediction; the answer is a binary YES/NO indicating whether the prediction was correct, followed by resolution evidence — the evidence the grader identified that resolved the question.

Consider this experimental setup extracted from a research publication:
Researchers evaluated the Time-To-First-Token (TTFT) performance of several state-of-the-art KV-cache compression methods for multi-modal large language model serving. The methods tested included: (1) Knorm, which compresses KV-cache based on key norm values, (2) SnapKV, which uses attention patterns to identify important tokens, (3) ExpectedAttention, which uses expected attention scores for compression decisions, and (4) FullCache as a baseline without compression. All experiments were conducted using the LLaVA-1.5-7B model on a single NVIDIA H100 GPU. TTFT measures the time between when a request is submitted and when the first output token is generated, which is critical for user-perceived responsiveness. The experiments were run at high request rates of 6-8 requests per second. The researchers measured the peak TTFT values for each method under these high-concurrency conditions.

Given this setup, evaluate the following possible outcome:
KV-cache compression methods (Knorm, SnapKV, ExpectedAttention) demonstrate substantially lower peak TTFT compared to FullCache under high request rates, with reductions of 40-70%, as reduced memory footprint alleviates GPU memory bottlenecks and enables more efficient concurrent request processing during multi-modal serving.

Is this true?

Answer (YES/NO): NO